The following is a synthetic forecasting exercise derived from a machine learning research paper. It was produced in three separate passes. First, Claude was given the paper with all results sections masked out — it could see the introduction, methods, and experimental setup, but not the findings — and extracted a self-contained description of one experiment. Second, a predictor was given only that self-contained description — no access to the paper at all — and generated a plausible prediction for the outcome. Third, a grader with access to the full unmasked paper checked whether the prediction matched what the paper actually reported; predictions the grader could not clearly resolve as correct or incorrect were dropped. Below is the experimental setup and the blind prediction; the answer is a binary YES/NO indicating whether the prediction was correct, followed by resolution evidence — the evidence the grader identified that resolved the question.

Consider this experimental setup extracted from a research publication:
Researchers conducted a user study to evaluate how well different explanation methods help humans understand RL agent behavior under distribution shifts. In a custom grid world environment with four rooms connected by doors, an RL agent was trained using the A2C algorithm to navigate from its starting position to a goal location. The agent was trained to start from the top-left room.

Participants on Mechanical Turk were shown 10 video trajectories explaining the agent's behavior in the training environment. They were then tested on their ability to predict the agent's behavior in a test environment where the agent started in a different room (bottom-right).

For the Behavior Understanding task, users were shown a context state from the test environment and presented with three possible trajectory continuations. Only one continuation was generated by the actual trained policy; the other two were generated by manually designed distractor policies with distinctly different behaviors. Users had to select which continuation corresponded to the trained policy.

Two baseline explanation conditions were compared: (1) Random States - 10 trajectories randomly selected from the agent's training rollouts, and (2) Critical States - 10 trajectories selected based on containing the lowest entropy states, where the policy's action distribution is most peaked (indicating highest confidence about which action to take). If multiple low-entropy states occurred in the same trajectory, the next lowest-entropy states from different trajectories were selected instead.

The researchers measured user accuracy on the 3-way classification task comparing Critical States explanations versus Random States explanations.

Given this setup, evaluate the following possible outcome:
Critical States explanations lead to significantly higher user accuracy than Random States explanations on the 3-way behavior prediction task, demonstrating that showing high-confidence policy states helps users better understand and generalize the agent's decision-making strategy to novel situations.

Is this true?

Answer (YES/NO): NO